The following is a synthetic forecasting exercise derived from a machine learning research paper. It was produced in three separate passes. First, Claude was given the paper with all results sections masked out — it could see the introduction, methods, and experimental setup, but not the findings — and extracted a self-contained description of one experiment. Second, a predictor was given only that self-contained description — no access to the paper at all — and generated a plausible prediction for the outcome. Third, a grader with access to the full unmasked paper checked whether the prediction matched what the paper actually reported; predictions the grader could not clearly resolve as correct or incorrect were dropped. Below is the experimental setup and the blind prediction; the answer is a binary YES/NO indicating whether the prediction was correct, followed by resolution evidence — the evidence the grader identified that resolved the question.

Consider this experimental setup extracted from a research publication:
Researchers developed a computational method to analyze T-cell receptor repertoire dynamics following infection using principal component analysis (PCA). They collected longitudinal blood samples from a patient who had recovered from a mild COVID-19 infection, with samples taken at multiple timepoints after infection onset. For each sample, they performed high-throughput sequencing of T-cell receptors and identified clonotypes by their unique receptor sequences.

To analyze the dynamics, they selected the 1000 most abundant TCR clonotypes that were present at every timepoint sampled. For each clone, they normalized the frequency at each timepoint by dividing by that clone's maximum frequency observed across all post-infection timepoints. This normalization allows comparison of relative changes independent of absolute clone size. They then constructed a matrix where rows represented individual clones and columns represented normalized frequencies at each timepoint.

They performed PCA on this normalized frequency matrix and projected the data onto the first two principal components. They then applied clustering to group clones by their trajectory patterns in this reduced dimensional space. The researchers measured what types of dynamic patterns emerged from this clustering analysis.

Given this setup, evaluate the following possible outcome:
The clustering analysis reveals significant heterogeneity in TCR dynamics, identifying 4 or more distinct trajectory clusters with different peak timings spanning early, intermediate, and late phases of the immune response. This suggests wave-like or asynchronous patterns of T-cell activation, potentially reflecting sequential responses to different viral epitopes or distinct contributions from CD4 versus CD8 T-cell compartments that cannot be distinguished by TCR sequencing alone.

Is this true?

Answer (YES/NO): NO